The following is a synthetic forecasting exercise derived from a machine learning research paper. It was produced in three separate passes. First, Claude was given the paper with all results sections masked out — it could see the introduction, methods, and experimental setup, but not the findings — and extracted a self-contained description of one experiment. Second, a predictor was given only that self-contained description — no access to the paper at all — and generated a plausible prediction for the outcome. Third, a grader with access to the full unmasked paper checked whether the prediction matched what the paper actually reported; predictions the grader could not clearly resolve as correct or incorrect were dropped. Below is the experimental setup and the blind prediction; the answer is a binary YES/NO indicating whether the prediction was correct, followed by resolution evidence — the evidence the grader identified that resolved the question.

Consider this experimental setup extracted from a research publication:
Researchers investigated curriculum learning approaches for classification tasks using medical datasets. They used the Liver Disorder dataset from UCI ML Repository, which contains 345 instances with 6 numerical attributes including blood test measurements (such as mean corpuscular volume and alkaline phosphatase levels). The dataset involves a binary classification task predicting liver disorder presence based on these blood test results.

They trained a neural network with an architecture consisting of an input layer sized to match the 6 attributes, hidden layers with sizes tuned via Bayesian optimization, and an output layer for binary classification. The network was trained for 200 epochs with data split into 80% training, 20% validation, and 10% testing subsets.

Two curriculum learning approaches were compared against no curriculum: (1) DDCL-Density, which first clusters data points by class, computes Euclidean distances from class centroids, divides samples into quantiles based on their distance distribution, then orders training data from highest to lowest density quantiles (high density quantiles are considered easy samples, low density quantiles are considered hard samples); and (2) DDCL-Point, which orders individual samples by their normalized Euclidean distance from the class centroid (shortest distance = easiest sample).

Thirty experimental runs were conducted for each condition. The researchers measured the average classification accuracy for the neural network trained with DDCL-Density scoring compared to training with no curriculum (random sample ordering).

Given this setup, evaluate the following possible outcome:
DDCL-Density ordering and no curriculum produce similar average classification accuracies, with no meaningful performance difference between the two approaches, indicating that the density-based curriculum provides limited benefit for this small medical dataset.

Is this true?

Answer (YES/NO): YES